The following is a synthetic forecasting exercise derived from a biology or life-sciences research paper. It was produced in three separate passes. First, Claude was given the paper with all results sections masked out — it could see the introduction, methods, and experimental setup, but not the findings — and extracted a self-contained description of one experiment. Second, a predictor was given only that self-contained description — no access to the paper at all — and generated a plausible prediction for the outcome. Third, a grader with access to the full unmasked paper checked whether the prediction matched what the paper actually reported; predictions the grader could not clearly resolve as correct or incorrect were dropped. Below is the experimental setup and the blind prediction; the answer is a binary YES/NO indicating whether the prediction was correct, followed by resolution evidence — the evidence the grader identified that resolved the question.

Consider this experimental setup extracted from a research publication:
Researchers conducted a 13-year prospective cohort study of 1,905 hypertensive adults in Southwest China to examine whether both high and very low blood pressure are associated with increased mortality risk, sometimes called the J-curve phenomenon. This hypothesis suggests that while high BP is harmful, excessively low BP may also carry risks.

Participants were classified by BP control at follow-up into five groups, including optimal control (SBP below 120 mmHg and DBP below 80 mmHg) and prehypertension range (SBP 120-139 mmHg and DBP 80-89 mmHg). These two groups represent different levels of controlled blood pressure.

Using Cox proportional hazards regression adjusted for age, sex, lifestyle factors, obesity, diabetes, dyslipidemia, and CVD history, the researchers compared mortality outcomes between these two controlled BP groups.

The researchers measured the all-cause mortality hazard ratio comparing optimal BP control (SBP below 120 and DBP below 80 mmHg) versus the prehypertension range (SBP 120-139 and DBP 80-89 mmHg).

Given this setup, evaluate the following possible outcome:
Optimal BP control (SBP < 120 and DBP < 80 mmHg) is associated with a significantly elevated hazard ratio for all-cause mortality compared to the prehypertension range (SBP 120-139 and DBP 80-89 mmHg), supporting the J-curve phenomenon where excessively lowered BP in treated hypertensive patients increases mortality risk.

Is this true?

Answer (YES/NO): NO